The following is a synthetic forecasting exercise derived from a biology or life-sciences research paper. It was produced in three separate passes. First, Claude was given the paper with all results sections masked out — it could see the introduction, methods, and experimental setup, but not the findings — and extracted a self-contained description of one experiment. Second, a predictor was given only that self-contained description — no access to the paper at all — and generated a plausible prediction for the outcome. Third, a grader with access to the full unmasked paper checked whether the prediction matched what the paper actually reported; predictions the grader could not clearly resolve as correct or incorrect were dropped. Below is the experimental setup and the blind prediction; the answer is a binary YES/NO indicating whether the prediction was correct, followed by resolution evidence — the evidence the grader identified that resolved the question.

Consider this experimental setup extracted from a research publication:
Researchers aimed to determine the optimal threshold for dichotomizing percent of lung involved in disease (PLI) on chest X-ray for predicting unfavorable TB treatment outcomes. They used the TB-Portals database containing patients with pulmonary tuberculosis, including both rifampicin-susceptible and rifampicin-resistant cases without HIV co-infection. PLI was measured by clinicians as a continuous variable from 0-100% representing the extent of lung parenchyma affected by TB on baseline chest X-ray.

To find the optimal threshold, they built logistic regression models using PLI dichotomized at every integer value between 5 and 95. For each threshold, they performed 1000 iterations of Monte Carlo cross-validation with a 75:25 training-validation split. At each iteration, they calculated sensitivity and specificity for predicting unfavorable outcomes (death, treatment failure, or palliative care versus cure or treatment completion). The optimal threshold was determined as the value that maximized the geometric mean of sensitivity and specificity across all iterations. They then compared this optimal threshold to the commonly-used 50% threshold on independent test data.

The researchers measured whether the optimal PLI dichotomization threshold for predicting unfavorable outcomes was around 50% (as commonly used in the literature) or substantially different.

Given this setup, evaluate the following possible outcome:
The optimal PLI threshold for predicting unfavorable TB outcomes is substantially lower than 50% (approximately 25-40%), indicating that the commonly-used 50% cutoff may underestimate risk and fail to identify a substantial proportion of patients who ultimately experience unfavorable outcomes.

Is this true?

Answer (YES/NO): YES